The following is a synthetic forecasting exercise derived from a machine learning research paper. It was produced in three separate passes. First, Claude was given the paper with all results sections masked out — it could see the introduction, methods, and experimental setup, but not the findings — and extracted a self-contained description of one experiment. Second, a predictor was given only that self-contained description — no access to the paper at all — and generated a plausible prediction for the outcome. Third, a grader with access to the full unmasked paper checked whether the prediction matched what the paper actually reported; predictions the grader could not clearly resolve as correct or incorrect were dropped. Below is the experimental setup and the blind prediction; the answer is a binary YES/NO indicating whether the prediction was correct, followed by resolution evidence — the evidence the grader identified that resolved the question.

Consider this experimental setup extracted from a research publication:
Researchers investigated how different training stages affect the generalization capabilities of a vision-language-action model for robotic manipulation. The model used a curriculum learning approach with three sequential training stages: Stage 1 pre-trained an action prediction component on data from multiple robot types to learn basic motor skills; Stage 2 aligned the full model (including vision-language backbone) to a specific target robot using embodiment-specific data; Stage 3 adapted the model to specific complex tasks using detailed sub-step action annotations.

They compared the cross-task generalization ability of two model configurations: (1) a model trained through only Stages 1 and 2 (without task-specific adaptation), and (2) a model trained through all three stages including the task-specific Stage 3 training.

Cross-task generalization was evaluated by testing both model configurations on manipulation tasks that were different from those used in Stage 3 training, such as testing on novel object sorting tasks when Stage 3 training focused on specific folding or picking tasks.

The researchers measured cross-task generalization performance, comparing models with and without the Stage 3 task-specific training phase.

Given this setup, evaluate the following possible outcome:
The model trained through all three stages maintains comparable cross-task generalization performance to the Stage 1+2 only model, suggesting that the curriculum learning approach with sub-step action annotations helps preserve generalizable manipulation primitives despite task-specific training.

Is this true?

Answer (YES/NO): NO